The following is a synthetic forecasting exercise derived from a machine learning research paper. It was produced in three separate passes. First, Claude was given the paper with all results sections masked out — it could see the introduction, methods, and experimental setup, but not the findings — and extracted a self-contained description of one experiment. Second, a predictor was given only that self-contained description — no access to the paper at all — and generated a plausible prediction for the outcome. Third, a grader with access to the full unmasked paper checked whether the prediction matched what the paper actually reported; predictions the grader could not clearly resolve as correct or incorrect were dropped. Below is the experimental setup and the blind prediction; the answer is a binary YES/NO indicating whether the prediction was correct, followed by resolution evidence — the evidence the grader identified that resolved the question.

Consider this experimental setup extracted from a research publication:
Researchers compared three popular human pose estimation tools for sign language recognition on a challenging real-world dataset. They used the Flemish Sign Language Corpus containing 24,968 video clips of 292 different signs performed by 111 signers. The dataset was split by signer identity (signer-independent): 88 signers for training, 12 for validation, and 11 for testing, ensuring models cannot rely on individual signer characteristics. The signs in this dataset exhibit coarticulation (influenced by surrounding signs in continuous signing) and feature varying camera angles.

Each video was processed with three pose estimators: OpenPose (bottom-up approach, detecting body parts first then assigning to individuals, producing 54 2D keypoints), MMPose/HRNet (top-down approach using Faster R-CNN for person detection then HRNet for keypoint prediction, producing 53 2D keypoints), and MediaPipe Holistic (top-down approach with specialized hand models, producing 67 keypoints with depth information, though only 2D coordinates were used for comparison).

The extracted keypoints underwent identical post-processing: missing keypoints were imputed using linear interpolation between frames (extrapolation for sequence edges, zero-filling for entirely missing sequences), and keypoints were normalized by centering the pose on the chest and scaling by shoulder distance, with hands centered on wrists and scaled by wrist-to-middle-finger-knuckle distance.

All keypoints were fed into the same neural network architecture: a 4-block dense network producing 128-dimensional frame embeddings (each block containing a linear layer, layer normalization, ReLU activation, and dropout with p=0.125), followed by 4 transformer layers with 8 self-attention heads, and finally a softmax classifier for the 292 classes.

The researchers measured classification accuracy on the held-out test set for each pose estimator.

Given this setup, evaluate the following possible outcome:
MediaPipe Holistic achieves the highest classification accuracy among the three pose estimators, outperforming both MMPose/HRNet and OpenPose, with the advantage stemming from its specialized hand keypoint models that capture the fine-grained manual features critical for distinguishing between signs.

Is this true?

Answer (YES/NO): YES